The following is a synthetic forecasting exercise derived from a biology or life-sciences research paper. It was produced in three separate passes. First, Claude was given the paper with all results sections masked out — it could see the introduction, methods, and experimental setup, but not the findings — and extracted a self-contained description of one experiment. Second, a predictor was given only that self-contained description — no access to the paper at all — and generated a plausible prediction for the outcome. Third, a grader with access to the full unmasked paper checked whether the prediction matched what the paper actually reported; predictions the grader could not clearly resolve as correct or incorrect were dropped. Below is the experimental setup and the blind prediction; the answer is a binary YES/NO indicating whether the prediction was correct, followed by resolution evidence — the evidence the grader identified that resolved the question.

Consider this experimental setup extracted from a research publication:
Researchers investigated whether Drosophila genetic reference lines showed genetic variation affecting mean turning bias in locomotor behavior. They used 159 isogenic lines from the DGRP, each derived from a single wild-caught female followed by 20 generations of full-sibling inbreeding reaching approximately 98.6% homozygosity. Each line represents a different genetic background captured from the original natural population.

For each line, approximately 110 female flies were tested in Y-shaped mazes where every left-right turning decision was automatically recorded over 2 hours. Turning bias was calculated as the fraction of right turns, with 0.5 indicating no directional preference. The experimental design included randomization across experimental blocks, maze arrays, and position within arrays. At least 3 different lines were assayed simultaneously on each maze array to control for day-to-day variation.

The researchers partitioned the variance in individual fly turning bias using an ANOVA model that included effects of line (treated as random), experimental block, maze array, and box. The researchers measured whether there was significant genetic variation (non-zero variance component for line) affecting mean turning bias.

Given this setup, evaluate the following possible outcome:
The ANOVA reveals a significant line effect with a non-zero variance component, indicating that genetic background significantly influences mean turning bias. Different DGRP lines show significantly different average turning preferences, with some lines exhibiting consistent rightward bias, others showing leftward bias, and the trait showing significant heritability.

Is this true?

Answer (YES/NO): NO